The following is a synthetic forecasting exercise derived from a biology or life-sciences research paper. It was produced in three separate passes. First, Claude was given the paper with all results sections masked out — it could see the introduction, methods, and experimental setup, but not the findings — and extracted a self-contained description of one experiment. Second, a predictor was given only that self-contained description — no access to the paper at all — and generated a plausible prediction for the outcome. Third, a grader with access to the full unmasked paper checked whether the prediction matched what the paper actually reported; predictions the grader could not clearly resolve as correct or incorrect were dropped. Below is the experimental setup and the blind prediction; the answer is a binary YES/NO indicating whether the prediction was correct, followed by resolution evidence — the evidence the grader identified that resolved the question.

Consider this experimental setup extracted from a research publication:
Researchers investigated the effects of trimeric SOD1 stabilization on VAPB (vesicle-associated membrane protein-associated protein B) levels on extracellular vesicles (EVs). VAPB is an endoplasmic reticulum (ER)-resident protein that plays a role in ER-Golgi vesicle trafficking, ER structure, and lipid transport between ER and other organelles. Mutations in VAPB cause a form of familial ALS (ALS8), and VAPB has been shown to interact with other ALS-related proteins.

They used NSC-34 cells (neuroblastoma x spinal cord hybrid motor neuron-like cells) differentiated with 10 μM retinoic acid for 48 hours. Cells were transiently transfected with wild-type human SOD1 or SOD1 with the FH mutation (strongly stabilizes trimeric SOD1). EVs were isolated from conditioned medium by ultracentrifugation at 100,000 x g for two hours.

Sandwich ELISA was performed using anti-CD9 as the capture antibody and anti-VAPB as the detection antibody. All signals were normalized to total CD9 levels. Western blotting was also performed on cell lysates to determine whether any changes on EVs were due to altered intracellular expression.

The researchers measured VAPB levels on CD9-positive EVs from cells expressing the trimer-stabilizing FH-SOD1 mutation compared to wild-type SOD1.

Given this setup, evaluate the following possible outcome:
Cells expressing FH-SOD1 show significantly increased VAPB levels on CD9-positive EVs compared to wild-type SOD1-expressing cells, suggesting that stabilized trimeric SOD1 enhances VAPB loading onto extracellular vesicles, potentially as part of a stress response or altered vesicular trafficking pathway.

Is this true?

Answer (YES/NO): YES